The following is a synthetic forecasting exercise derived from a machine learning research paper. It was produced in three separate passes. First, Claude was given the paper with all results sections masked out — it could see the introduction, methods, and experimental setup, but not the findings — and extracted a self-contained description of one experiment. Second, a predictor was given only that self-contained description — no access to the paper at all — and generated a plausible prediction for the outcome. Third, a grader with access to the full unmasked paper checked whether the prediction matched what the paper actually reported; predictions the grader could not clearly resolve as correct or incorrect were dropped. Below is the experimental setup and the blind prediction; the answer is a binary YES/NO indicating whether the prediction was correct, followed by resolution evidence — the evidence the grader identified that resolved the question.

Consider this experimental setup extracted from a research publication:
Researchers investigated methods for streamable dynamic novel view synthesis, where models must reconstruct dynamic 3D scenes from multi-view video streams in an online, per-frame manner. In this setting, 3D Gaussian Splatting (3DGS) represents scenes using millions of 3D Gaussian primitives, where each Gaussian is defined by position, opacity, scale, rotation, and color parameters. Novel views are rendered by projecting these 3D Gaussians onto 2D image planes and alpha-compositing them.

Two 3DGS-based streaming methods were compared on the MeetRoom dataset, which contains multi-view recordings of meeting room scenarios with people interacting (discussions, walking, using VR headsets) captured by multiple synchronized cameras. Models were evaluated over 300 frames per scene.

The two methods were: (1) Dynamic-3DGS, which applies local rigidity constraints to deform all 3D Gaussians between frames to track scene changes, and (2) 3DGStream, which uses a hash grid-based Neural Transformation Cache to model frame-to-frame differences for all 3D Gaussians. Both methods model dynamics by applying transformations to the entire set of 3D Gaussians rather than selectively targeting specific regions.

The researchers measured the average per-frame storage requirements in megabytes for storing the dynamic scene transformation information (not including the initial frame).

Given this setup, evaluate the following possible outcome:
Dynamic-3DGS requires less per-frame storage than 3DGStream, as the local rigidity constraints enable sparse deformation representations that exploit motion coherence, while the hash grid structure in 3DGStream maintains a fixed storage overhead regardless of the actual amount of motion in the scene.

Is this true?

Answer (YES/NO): YES